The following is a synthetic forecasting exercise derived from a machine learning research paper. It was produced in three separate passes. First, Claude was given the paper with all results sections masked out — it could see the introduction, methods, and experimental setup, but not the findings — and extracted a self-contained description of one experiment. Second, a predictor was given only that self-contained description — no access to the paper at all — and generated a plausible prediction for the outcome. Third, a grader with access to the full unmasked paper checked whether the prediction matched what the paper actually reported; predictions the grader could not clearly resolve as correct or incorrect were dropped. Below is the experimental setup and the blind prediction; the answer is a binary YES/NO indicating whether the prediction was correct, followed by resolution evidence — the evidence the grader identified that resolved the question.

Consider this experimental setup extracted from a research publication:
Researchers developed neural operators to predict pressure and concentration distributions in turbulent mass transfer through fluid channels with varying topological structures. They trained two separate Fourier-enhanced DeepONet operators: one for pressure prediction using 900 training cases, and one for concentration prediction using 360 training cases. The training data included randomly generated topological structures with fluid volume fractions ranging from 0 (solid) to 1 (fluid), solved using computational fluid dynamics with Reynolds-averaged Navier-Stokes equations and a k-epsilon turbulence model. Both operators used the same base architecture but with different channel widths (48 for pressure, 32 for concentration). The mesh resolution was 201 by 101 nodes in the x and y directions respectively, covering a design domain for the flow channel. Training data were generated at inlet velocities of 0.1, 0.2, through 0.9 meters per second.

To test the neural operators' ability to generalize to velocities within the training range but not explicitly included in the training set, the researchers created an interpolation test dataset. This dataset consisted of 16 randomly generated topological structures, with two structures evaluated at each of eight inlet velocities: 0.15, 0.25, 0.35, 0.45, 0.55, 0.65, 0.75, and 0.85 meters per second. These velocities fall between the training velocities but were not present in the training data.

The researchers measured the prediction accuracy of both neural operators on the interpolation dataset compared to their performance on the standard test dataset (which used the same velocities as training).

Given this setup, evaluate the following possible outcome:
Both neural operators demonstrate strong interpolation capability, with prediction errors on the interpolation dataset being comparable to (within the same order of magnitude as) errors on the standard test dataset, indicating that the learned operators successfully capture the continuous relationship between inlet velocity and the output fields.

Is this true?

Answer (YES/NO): YES